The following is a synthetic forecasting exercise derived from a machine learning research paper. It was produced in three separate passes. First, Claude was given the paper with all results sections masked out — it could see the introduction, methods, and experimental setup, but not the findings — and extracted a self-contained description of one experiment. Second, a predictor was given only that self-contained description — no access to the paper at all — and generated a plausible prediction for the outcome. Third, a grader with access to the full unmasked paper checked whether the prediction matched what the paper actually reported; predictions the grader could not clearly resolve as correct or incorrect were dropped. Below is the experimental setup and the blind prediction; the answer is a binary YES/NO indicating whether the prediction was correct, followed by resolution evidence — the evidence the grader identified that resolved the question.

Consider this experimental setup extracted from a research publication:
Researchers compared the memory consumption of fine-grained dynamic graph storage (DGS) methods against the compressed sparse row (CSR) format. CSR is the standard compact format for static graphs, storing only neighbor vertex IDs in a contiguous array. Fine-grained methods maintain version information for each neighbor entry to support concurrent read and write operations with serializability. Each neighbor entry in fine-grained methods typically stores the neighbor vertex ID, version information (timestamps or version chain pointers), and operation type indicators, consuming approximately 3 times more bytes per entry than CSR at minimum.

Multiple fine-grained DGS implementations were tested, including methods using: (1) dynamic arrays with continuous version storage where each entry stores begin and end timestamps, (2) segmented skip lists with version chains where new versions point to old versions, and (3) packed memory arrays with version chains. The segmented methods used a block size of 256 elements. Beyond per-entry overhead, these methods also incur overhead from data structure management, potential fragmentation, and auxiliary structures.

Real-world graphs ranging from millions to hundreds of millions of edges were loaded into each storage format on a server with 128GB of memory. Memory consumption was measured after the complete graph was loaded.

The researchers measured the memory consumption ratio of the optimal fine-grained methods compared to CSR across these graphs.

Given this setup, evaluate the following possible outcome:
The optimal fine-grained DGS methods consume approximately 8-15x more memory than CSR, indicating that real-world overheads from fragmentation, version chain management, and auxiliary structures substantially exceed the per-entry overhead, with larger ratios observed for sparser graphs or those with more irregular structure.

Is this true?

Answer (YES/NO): NO